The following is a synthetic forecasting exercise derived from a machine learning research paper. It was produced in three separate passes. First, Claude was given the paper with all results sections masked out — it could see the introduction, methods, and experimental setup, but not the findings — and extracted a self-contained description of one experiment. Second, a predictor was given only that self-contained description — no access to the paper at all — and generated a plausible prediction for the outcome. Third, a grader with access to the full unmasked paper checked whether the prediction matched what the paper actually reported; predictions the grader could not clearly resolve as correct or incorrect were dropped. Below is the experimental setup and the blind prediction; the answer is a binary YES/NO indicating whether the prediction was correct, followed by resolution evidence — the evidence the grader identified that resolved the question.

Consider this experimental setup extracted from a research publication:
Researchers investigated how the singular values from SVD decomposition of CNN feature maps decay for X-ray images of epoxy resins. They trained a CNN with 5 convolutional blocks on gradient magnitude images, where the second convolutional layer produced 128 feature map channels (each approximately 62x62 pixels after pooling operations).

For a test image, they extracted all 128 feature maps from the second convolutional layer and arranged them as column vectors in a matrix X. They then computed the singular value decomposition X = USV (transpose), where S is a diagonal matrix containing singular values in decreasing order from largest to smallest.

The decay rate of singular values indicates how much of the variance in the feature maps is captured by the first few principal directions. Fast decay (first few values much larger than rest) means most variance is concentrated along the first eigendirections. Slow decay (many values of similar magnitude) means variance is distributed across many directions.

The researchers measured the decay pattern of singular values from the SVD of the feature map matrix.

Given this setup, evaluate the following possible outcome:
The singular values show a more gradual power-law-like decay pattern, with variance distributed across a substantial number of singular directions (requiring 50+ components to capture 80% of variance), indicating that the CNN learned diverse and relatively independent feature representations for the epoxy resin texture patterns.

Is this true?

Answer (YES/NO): NO